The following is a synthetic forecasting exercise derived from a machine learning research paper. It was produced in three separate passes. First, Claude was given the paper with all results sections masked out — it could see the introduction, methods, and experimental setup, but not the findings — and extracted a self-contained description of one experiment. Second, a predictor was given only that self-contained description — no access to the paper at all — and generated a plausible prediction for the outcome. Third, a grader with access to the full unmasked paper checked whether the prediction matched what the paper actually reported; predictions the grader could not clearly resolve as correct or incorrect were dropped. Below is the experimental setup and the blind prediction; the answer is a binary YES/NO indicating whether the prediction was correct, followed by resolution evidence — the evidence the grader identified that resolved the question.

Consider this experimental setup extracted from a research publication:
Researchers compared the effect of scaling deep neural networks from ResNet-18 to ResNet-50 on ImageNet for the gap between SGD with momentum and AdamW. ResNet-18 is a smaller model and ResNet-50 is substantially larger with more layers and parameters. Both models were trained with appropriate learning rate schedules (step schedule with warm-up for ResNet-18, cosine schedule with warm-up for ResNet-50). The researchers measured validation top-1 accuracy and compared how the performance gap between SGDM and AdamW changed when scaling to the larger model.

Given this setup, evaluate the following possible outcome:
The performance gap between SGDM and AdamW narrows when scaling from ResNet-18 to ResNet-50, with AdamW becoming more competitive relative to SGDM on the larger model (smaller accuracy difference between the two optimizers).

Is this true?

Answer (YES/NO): NO